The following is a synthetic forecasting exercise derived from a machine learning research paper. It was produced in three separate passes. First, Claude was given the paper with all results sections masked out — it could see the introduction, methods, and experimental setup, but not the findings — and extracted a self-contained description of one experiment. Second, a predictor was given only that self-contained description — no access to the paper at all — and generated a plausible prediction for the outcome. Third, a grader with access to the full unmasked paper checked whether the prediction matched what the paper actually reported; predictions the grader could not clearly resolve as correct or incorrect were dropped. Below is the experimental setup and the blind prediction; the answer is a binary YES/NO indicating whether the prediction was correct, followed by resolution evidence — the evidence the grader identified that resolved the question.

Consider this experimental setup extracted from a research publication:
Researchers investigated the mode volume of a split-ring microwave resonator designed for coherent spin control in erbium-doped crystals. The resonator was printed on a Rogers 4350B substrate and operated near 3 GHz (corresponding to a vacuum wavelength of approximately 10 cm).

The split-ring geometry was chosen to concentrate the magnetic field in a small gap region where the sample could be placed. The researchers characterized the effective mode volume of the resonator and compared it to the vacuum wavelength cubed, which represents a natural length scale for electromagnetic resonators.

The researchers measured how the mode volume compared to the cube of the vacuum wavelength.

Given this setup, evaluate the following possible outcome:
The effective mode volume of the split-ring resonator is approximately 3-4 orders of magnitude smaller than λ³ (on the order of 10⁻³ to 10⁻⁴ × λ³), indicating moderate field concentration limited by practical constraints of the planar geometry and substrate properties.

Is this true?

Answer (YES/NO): NO